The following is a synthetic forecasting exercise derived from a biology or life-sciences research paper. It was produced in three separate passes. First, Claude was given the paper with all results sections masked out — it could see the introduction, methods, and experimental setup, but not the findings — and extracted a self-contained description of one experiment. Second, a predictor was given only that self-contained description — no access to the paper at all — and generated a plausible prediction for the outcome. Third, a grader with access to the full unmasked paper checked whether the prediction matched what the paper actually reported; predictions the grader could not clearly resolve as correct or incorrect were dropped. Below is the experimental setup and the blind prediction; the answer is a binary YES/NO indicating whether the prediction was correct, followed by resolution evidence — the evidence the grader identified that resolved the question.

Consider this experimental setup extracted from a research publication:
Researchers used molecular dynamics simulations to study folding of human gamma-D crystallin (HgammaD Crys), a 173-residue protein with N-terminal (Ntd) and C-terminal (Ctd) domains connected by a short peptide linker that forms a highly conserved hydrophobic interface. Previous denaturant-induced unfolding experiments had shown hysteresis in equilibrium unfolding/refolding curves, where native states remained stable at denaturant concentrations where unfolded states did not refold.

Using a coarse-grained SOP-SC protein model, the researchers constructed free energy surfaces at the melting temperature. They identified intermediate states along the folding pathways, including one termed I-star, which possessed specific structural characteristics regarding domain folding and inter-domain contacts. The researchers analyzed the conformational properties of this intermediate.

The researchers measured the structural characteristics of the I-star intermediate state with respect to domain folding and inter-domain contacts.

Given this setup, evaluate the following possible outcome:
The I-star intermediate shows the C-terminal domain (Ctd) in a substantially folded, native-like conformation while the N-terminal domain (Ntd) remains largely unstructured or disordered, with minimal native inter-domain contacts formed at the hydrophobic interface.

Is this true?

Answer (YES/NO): NO